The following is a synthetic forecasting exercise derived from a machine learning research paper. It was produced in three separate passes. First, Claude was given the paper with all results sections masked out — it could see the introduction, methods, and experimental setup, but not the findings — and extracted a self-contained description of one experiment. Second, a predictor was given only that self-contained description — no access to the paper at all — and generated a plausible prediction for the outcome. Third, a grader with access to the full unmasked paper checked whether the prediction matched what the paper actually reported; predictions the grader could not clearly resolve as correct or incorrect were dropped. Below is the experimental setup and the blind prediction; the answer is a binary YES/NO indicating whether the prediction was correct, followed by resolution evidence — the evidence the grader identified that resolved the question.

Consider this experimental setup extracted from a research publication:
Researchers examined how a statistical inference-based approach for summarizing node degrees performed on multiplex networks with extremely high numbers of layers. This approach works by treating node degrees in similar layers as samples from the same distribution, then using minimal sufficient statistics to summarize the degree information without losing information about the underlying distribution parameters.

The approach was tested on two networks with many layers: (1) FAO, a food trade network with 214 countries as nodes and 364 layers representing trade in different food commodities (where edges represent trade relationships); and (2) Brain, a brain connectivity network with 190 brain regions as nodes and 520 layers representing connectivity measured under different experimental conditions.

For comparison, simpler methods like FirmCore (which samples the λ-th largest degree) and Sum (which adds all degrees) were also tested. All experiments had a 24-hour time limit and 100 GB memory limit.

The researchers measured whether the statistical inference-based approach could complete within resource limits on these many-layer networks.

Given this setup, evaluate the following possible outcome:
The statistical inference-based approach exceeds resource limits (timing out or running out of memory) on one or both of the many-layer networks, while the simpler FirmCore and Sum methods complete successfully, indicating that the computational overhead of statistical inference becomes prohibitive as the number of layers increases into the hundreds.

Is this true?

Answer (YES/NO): YES